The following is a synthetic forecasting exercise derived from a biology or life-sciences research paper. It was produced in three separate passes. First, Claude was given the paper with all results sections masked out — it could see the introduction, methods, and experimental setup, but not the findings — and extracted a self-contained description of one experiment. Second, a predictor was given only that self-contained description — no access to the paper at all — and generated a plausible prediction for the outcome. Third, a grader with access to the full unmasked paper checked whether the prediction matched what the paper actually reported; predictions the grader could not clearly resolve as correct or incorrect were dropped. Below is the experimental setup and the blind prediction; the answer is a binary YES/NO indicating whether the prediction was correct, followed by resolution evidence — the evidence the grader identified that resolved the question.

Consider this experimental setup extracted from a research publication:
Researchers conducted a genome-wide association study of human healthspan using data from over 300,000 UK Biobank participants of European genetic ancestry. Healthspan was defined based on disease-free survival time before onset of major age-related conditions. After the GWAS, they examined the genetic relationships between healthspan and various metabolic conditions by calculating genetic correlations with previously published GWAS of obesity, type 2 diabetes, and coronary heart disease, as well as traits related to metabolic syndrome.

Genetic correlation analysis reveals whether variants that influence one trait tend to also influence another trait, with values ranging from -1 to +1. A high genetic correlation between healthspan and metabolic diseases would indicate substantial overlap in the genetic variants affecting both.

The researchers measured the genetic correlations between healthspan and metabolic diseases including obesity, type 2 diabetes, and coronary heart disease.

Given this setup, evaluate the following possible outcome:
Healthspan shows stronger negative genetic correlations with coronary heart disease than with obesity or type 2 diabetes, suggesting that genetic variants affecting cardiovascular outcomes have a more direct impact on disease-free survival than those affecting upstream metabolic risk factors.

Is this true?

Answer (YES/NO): NO